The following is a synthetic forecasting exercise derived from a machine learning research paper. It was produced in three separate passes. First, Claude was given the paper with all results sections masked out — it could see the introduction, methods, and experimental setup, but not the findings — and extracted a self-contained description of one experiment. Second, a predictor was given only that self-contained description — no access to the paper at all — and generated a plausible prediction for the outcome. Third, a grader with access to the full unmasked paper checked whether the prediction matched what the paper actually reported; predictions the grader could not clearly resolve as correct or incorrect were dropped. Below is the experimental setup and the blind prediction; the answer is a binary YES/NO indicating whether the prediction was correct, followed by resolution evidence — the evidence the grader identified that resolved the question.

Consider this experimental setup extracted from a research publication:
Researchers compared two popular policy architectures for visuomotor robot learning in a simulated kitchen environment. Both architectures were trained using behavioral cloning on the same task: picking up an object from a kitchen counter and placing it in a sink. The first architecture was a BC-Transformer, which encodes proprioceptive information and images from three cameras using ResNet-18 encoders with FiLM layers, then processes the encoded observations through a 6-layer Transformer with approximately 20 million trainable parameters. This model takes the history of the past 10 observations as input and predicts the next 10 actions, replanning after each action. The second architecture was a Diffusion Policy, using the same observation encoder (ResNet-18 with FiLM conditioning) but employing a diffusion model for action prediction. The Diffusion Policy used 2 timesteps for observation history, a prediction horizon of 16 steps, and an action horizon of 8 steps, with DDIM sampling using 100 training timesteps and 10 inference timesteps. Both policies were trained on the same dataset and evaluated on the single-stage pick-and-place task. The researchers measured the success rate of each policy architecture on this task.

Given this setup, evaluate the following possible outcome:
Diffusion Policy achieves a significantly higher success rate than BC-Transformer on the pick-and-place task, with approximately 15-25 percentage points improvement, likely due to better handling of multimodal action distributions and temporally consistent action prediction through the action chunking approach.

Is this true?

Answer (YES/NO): NO